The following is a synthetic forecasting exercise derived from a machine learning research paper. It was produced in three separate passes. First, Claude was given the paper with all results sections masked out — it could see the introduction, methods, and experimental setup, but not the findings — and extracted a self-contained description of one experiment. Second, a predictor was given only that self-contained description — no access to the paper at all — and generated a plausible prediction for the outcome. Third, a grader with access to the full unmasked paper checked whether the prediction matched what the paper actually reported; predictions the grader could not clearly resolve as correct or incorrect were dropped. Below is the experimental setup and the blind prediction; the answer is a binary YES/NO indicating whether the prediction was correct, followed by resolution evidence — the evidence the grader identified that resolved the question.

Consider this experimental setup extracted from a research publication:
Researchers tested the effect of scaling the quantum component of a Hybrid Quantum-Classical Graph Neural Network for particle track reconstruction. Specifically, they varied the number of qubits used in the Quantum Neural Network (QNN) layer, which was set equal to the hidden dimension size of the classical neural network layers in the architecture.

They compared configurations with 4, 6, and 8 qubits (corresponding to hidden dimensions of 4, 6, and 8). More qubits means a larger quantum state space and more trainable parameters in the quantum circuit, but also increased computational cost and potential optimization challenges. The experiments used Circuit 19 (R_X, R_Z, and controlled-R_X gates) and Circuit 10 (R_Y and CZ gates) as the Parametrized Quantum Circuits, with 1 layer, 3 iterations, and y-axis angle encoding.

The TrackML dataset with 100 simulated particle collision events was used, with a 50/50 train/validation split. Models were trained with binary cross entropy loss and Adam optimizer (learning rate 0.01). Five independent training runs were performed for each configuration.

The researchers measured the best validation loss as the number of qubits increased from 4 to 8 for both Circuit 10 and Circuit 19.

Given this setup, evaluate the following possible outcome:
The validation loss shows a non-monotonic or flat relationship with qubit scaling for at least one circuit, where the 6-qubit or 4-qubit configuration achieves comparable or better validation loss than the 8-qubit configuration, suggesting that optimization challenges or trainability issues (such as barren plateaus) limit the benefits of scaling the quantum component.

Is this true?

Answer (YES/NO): NO